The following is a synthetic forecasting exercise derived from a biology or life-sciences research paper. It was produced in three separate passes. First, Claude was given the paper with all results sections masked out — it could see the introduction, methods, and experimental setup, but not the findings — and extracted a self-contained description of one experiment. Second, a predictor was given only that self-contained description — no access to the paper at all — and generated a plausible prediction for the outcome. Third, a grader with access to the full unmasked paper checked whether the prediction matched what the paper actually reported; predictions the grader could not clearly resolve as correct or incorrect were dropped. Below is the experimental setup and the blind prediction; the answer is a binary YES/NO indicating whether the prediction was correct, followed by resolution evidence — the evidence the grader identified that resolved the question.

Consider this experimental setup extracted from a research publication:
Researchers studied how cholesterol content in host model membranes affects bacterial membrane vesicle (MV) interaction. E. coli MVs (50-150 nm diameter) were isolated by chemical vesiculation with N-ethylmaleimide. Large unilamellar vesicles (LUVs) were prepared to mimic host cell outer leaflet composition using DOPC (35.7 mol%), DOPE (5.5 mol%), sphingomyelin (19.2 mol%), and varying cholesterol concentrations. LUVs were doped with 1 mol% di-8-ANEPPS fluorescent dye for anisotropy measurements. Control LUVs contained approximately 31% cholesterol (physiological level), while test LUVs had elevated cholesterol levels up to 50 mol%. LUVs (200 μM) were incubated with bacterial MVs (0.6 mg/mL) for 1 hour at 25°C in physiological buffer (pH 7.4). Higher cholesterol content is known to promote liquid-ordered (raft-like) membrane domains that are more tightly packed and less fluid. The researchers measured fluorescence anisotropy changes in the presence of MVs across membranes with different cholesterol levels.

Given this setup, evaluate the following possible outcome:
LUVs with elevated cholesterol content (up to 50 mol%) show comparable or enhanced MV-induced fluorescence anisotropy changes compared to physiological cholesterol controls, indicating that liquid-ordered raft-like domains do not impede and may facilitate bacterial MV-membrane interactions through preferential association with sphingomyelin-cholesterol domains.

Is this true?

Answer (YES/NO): NO